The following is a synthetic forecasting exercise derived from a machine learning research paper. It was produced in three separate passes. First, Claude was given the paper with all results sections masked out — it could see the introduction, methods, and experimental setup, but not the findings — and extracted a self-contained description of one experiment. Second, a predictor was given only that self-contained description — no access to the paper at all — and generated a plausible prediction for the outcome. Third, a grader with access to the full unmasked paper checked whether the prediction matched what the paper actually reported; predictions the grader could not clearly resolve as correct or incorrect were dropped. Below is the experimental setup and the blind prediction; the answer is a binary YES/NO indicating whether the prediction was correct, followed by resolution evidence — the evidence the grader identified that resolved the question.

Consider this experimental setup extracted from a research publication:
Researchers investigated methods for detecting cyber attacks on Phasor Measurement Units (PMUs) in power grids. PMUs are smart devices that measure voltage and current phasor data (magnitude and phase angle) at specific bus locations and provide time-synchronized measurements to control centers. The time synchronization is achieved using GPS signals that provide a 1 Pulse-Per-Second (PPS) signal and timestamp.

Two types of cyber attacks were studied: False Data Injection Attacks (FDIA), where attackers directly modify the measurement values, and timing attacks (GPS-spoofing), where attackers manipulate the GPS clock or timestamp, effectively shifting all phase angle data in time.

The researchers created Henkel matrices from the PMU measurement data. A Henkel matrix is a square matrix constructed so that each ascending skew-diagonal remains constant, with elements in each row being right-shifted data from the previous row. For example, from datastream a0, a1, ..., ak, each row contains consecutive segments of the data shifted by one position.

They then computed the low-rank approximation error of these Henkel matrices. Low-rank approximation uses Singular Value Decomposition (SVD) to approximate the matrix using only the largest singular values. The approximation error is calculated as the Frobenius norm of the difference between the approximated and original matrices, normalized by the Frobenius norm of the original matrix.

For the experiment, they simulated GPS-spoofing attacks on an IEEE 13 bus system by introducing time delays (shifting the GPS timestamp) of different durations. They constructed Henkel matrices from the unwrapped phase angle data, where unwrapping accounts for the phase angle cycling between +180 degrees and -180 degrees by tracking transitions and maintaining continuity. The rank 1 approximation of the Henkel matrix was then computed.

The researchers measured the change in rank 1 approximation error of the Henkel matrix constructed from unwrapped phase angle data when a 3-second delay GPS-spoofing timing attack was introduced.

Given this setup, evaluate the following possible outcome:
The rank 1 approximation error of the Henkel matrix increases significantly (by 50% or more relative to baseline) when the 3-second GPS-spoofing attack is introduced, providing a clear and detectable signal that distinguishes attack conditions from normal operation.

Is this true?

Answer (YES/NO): YES